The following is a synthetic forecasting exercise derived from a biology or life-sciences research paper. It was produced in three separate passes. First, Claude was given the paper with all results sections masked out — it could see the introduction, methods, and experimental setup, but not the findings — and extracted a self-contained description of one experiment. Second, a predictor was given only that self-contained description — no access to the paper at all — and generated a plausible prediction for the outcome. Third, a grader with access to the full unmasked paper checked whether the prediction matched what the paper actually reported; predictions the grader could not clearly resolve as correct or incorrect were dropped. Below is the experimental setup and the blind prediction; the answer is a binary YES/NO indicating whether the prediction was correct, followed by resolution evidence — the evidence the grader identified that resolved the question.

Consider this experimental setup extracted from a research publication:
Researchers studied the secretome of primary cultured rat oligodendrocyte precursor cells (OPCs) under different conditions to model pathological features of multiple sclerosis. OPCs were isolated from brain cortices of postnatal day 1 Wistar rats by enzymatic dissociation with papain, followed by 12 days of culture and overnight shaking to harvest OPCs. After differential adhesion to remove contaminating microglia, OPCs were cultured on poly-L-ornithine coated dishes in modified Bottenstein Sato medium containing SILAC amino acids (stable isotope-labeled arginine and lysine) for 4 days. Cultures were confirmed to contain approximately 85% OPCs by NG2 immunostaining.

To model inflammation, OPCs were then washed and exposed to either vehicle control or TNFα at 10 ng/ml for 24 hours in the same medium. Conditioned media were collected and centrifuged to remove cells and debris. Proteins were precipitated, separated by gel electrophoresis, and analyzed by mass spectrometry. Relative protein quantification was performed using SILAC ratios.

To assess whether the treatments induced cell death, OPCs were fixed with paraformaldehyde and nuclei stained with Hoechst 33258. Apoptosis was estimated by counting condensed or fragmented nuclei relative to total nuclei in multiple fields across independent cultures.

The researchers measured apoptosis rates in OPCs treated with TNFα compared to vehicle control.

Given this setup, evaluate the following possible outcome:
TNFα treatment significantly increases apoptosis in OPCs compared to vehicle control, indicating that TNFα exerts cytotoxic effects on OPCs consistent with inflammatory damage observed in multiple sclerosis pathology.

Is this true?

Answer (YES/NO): NO